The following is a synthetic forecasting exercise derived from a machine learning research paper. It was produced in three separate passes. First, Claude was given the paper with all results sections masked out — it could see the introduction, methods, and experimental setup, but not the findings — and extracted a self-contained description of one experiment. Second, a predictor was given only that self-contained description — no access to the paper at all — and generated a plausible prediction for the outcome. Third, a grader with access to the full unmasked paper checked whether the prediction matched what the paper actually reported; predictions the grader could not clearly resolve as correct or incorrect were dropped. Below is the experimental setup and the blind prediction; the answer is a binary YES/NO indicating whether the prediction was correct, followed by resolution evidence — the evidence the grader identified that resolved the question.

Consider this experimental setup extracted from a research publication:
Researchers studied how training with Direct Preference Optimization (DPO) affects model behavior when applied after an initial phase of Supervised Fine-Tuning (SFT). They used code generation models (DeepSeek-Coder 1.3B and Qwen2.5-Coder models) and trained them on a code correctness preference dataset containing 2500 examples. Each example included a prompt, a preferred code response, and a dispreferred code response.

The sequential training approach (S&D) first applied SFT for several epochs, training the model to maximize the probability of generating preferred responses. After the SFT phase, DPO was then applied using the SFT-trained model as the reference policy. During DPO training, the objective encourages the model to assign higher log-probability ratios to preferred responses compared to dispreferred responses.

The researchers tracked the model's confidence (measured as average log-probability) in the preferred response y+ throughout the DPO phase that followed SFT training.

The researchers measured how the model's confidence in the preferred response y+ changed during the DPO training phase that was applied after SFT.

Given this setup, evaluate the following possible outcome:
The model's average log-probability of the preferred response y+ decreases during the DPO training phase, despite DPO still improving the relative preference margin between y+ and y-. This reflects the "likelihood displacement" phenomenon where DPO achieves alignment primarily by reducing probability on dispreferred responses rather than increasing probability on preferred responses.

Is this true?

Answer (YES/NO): YES